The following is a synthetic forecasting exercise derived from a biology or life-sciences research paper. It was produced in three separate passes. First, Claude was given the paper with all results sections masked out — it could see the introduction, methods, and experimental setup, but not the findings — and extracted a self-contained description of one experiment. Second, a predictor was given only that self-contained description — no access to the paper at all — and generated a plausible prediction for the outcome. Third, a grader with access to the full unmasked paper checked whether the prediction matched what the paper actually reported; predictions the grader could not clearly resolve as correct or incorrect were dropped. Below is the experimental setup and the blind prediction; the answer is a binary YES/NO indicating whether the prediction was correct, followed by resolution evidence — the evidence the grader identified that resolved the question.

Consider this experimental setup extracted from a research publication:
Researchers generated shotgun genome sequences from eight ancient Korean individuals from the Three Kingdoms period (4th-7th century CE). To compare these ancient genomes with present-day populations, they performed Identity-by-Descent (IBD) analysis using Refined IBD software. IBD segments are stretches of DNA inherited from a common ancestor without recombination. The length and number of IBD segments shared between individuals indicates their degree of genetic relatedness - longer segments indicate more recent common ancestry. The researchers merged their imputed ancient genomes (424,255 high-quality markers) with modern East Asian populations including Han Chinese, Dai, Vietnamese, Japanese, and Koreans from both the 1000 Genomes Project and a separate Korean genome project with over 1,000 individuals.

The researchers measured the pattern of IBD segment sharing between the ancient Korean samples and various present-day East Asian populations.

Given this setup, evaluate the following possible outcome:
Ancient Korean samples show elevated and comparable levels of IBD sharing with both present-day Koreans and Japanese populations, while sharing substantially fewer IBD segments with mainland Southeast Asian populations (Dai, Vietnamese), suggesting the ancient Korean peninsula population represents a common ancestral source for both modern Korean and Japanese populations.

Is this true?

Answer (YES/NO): NO